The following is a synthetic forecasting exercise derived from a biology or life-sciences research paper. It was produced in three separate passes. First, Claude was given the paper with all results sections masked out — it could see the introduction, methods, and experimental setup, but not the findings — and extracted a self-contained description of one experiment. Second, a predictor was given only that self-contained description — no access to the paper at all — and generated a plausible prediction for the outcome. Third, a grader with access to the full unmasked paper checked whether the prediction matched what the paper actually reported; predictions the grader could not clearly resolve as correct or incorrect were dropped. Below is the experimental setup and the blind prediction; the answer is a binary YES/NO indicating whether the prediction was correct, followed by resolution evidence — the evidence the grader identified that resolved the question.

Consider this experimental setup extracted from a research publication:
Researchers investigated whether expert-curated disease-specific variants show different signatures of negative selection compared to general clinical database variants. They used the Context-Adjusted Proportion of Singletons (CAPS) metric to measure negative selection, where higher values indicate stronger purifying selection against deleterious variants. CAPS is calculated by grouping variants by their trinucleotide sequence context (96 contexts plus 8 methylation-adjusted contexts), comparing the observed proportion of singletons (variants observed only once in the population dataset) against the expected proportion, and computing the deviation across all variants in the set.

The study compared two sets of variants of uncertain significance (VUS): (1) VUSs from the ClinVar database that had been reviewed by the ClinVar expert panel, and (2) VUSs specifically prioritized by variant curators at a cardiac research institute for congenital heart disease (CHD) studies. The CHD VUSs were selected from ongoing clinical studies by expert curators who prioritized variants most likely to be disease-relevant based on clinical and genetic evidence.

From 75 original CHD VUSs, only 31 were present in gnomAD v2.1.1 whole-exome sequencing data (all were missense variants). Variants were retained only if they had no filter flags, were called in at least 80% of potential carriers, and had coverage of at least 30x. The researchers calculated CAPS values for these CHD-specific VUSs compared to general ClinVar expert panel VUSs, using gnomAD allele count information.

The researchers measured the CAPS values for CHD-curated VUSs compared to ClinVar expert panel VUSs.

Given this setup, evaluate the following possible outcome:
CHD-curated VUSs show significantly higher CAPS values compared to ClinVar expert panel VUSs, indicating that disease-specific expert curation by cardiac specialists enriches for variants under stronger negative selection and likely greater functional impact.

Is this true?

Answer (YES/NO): NO